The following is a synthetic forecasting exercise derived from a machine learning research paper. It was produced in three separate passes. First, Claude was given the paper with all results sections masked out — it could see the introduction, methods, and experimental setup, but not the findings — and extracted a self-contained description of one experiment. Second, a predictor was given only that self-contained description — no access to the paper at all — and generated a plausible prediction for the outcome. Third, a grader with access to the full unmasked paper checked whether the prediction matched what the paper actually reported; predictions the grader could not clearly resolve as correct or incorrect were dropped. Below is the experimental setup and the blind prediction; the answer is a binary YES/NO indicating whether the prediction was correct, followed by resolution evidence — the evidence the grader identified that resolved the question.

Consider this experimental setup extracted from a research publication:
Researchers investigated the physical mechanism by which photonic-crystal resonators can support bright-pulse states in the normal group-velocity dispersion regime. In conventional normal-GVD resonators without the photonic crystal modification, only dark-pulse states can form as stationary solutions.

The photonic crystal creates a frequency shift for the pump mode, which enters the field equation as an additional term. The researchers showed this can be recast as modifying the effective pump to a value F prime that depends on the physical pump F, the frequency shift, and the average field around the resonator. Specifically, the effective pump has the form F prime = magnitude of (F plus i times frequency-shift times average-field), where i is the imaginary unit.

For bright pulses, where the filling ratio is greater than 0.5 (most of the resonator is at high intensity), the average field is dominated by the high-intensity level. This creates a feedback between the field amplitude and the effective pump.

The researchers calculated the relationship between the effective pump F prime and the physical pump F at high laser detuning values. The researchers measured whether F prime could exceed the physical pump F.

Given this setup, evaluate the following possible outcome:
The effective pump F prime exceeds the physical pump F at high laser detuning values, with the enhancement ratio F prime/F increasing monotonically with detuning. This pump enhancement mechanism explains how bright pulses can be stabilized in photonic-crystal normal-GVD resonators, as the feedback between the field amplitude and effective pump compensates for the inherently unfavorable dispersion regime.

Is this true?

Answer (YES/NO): YES